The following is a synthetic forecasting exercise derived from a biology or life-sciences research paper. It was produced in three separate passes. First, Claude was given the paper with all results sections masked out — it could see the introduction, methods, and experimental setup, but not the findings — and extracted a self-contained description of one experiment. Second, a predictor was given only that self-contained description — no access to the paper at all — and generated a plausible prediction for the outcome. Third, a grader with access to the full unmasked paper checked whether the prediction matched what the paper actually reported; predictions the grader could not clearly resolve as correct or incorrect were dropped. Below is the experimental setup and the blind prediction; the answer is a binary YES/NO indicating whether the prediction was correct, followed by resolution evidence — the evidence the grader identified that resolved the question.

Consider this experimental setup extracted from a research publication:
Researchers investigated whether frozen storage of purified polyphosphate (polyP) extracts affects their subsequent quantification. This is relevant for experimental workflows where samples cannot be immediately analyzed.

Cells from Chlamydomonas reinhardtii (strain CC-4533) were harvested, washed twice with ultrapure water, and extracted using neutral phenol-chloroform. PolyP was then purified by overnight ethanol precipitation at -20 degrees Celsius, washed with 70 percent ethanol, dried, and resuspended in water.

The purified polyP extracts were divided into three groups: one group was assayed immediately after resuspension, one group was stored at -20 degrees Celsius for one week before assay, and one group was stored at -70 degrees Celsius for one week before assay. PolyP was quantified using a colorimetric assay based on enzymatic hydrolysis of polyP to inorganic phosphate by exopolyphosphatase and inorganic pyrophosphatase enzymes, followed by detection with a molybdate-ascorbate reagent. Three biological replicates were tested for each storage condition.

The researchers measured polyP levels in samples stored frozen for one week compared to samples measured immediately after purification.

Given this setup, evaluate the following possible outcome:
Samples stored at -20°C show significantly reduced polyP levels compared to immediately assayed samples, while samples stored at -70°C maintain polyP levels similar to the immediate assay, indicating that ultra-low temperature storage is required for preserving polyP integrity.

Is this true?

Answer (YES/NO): NO